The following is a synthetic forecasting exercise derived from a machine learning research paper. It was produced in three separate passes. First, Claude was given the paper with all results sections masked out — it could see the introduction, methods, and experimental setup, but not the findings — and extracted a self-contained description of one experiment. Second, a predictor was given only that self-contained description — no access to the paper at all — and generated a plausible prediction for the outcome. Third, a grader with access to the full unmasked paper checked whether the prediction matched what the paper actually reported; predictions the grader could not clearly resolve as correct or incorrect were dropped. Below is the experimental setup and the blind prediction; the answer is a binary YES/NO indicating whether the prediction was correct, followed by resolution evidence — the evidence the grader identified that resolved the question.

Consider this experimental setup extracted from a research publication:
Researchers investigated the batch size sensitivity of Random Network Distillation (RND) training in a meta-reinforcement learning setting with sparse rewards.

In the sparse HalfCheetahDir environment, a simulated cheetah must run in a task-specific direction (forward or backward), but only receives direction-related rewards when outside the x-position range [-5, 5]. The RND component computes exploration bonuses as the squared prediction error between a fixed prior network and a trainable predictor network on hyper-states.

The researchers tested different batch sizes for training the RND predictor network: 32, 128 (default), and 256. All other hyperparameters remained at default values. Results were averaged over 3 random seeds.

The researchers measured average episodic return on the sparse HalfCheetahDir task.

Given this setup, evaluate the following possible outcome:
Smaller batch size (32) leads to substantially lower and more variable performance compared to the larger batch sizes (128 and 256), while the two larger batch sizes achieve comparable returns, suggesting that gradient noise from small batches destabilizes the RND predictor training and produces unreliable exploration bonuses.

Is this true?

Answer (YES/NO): NO